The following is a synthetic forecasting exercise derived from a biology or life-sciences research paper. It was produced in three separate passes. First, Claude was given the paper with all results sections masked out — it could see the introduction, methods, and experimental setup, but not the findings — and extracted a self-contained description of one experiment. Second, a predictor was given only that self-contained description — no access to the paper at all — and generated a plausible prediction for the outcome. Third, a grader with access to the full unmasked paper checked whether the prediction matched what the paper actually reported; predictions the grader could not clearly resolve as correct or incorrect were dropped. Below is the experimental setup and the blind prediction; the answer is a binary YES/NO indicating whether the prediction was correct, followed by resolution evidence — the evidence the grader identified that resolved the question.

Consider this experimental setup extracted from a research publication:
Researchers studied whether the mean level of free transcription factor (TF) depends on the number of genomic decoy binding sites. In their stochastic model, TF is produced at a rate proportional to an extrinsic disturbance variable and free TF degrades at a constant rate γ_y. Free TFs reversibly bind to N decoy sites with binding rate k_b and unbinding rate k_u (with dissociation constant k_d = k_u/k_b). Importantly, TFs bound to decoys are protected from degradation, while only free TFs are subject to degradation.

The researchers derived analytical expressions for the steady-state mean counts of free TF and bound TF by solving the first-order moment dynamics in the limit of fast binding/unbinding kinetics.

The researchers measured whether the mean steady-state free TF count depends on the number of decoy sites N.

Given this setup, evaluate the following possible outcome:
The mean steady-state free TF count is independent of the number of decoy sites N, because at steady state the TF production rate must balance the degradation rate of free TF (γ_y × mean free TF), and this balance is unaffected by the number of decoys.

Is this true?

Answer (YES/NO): YES